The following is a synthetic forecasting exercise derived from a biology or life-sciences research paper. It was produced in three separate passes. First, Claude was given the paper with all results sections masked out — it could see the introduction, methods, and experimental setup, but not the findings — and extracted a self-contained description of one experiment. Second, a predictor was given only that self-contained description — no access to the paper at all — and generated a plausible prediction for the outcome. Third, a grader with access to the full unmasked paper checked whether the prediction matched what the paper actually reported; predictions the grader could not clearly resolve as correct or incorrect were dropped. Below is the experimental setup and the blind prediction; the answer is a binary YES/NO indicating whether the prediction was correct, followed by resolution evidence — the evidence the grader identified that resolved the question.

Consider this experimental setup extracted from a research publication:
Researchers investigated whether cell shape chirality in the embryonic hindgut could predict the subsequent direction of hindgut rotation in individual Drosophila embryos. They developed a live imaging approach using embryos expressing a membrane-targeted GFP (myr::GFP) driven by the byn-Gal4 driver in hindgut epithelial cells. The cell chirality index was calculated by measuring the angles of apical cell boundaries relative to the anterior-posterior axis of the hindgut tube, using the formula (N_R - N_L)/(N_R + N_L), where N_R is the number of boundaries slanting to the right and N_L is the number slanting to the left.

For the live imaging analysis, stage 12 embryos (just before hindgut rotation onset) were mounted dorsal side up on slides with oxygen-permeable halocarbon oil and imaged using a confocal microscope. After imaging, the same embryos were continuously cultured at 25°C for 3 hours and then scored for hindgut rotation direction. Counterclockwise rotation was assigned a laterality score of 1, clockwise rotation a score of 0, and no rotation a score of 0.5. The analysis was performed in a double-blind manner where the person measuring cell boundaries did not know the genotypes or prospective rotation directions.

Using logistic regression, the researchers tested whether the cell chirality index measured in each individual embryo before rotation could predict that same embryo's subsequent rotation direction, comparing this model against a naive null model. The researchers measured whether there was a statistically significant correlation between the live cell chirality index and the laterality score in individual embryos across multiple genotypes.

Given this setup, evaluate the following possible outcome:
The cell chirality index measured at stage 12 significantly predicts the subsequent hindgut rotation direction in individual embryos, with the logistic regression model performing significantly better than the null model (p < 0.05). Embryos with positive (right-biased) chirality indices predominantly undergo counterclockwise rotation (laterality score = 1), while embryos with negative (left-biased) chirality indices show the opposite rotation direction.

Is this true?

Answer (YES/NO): NO